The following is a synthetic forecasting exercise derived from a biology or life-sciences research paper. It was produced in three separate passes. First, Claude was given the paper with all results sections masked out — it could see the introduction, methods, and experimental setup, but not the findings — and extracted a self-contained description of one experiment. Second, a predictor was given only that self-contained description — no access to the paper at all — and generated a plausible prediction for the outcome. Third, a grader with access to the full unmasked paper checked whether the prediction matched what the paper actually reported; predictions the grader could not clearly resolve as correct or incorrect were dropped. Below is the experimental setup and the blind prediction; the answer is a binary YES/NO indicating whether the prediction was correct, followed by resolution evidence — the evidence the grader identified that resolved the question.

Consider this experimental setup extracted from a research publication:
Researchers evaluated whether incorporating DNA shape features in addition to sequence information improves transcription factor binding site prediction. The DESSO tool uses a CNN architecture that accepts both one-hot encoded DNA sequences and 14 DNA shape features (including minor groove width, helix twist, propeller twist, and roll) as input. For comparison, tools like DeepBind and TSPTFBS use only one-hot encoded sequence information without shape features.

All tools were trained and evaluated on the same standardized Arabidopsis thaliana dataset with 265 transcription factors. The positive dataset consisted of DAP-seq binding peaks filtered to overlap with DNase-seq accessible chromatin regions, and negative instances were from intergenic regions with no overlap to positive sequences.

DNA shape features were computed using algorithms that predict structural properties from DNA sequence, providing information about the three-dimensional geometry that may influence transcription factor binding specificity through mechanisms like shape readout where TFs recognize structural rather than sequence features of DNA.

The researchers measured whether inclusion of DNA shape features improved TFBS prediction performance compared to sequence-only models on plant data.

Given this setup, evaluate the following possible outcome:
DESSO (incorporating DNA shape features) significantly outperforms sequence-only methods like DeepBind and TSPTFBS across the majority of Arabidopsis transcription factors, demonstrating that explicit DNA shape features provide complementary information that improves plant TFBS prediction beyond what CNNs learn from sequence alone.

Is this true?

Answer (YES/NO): NO